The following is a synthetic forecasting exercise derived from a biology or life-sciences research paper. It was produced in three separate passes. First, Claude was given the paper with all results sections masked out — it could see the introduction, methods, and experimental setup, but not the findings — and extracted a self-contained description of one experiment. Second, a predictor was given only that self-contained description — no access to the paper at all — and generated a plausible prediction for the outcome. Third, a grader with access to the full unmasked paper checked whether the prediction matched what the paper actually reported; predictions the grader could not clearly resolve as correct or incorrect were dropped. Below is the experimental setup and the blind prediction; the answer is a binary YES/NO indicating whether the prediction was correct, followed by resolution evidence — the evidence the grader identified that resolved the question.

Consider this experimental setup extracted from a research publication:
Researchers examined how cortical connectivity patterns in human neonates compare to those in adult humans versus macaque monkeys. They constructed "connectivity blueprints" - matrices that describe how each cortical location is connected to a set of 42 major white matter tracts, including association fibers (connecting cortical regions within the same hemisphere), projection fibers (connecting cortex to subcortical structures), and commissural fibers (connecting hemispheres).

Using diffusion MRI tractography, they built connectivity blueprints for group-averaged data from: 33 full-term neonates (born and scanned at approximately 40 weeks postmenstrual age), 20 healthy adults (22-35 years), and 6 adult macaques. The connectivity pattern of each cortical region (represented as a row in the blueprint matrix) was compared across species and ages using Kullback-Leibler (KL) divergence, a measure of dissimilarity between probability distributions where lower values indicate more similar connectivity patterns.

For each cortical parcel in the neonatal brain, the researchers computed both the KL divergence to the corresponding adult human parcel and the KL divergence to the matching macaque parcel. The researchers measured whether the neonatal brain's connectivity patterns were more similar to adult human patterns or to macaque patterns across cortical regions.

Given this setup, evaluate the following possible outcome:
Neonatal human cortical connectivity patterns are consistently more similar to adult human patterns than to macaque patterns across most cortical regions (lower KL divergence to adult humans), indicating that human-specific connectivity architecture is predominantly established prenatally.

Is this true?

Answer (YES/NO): YES